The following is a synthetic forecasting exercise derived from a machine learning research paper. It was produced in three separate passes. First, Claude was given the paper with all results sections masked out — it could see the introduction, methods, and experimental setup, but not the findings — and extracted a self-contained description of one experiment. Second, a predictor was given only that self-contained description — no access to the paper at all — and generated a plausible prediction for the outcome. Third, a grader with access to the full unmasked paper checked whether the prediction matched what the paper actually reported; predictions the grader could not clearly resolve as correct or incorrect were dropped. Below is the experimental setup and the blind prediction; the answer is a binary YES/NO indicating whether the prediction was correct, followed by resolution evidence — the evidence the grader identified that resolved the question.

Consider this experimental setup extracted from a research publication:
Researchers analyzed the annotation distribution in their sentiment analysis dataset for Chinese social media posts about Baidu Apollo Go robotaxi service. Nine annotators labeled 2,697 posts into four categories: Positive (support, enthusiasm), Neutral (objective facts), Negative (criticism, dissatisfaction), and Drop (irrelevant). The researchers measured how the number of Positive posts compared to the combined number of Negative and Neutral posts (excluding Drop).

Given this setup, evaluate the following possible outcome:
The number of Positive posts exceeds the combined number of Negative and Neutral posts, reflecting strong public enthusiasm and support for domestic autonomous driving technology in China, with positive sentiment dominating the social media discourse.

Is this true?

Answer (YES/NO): NO